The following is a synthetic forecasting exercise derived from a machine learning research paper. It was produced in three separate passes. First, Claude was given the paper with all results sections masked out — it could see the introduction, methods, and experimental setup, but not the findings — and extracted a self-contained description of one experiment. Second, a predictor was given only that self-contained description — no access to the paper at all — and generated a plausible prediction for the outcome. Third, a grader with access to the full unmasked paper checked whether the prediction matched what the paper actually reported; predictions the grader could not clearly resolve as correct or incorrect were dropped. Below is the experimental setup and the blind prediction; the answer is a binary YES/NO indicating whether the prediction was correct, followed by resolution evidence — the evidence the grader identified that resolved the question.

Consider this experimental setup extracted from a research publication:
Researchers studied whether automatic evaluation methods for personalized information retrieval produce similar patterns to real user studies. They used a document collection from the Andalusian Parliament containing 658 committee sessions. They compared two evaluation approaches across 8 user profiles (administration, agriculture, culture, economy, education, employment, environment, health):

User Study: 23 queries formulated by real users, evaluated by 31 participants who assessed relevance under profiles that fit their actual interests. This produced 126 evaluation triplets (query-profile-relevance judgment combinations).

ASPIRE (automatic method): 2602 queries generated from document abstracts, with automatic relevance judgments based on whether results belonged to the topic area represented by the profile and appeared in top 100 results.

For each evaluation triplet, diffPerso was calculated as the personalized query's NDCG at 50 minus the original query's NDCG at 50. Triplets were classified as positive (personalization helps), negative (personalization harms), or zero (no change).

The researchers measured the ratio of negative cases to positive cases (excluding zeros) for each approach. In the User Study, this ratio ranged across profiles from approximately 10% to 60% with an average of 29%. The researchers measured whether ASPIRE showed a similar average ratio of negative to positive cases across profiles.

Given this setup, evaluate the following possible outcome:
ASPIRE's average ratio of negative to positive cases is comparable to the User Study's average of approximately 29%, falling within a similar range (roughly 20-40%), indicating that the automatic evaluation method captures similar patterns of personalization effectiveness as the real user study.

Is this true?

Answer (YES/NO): NO